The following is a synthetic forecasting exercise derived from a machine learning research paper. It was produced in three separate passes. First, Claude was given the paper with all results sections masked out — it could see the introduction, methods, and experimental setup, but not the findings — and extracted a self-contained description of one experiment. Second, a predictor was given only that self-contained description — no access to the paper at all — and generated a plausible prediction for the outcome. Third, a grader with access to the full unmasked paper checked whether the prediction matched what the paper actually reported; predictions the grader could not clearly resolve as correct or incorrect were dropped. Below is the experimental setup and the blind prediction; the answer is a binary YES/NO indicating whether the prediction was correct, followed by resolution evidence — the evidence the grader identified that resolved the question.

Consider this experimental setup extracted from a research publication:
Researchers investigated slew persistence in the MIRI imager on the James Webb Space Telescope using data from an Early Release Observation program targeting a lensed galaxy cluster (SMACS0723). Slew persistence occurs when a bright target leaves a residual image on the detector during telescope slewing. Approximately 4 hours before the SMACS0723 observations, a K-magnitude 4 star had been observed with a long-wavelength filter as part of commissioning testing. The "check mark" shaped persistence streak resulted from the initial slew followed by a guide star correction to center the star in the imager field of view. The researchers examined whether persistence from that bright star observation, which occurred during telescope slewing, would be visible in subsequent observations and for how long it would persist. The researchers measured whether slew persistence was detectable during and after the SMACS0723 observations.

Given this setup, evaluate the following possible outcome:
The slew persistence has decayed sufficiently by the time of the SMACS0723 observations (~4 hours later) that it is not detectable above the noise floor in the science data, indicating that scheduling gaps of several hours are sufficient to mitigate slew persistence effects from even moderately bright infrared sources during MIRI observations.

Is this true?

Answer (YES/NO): NO